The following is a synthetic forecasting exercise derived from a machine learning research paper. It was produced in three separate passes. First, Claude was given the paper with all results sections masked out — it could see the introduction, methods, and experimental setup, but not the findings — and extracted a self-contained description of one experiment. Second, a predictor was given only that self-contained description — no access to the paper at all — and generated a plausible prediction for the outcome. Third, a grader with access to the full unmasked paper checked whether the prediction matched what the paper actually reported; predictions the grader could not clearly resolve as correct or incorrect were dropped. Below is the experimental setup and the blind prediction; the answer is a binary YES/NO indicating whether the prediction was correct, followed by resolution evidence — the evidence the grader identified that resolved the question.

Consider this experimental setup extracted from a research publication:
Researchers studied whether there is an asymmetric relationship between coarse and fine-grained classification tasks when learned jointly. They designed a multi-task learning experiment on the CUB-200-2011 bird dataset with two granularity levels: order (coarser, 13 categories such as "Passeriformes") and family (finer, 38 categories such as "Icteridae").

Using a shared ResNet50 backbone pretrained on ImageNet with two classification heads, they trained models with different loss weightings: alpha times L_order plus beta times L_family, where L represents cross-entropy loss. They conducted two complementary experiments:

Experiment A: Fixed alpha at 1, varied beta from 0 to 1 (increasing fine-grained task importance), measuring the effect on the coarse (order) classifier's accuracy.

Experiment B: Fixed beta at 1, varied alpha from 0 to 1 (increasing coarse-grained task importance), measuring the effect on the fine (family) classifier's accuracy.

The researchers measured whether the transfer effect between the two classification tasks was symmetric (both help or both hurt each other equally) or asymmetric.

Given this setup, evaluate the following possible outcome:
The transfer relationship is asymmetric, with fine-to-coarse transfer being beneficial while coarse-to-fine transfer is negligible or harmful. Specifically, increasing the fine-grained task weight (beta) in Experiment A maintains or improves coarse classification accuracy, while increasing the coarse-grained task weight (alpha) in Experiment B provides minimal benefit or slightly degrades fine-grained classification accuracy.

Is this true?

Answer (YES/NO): YES